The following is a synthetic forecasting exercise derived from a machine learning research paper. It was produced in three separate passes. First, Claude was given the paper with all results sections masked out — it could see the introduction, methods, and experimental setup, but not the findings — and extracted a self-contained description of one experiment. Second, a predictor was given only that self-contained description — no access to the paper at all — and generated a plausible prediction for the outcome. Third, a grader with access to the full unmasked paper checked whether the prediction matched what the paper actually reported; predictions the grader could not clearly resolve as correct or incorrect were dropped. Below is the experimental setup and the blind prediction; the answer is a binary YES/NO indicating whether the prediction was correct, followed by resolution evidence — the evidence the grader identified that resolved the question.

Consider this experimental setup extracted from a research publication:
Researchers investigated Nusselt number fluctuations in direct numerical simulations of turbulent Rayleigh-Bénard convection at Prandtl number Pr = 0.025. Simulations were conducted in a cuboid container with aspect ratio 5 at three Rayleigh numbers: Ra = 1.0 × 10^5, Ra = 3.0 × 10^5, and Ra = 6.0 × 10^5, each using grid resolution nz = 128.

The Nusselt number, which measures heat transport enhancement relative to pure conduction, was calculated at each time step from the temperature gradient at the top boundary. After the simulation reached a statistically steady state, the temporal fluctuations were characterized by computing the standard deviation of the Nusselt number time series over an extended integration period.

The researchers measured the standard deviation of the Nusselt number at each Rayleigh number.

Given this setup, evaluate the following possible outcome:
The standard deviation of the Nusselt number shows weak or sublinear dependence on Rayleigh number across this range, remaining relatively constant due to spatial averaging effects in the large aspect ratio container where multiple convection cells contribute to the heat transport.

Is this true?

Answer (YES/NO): NO